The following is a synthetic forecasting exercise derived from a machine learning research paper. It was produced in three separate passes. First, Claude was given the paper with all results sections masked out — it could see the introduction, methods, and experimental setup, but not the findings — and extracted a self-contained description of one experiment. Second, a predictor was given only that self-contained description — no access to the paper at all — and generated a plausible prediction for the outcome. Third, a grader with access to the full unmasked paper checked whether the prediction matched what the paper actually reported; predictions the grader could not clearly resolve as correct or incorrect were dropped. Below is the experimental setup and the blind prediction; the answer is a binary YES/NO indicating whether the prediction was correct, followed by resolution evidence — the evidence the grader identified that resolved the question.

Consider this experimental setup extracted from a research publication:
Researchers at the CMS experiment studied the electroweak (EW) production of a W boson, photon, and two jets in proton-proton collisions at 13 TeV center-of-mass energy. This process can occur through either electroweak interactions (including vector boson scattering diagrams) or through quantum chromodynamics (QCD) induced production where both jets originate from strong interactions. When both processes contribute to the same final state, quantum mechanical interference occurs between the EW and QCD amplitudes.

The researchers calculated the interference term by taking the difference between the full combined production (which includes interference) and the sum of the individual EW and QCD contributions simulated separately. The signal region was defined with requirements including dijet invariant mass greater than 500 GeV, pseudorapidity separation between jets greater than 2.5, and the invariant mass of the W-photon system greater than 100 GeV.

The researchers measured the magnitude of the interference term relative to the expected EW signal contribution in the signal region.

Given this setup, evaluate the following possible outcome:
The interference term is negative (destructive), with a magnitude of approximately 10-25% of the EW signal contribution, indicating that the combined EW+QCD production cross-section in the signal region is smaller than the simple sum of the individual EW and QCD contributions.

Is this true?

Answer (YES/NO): NO